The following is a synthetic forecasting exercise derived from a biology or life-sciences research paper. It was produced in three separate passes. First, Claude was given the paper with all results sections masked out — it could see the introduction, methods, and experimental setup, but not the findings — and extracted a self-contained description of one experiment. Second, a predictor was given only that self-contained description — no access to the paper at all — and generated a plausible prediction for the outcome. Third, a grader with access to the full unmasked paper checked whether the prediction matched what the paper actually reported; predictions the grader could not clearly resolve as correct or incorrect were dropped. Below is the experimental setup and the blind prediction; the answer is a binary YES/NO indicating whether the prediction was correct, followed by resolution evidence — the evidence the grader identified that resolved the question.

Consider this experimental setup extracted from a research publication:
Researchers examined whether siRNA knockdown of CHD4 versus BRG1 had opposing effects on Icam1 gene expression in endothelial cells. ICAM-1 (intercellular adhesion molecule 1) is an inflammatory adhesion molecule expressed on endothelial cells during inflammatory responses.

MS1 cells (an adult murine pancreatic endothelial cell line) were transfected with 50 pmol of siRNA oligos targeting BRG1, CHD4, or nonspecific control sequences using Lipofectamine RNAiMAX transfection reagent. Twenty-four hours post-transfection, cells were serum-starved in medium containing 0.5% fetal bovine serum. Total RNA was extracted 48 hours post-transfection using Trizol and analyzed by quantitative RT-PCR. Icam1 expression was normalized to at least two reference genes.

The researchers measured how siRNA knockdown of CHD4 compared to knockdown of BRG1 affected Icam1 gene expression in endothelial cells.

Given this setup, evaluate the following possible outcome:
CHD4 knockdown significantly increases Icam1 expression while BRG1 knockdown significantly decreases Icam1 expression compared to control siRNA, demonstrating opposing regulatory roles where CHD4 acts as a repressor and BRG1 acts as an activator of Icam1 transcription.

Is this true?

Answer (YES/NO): YES